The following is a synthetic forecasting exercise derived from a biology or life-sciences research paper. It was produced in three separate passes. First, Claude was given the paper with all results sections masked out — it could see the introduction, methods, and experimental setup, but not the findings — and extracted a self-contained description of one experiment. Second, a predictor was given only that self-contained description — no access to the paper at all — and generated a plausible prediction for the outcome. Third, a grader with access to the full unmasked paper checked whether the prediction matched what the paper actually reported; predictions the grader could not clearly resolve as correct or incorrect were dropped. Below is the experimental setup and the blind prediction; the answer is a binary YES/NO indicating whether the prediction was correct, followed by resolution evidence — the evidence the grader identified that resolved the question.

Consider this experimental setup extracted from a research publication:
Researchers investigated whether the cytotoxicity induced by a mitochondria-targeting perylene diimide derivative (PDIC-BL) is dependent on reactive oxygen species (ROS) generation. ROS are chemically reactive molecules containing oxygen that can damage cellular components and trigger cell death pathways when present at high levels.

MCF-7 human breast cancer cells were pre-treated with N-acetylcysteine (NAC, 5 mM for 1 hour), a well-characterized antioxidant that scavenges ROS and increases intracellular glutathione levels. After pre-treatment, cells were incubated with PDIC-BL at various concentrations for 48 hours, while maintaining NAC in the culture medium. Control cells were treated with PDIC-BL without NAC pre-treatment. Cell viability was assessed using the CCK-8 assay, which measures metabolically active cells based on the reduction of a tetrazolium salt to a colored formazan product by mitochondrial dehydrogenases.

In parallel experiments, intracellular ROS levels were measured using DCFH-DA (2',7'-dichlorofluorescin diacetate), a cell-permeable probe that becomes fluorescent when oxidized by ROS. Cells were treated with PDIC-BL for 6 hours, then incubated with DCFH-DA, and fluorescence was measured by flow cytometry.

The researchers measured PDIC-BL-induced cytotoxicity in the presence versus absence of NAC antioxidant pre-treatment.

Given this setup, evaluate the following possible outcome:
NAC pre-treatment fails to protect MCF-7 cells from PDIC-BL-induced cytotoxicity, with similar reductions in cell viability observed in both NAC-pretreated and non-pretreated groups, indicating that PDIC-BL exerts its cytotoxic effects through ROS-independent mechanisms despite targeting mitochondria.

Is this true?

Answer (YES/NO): YES